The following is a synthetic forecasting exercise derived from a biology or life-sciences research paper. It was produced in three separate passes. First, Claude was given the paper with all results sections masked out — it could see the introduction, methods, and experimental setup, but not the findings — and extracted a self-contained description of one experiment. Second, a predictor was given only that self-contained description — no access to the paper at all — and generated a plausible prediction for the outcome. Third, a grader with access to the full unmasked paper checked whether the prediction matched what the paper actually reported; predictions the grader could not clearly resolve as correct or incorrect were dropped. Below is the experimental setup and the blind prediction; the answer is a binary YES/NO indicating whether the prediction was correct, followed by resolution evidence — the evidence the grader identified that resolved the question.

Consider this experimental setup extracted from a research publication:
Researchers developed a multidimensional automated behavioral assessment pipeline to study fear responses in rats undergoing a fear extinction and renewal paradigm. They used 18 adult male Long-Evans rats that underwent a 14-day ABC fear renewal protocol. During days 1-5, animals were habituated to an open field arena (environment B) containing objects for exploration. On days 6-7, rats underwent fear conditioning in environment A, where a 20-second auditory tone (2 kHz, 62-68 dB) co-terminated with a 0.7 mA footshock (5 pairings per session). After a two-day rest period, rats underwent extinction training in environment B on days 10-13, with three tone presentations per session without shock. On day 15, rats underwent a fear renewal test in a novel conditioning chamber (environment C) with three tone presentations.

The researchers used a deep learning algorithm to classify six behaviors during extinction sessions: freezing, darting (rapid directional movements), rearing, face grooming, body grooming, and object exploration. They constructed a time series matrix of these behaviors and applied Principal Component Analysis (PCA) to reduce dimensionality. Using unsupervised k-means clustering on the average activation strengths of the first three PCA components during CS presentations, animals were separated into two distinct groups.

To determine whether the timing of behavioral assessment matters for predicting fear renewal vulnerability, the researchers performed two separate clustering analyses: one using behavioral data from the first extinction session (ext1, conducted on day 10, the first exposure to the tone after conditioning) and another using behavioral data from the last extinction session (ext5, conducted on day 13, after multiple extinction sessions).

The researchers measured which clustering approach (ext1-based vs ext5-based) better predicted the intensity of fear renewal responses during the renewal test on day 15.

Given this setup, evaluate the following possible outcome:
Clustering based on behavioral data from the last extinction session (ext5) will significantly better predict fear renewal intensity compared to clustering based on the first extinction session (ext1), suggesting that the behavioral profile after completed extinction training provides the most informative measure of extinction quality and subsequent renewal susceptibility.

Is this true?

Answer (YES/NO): NO